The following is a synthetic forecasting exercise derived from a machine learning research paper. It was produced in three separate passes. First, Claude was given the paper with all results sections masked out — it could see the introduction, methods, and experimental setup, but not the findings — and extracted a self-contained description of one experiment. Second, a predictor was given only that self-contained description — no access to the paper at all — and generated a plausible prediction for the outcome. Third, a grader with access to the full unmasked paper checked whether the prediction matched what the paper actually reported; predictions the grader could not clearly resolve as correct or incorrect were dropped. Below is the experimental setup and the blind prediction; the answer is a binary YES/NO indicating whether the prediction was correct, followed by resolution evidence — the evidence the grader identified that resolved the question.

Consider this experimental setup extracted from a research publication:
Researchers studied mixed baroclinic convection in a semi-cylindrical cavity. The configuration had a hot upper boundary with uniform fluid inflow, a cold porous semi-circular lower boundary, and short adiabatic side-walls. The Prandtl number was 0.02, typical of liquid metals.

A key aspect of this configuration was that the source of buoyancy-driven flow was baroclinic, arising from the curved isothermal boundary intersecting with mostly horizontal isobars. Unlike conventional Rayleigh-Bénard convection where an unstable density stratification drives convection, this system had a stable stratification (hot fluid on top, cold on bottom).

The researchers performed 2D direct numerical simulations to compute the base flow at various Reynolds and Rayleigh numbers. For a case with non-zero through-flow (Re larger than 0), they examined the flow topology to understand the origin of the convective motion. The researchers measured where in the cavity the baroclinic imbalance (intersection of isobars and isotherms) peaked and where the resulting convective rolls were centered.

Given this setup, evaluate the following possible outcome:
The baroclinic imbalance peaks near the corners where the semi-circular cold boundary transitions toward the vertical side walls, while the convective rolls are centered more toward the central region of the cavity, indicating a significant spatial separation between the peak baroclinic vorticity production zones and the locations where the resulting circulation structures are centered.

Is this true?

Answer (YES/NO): YES